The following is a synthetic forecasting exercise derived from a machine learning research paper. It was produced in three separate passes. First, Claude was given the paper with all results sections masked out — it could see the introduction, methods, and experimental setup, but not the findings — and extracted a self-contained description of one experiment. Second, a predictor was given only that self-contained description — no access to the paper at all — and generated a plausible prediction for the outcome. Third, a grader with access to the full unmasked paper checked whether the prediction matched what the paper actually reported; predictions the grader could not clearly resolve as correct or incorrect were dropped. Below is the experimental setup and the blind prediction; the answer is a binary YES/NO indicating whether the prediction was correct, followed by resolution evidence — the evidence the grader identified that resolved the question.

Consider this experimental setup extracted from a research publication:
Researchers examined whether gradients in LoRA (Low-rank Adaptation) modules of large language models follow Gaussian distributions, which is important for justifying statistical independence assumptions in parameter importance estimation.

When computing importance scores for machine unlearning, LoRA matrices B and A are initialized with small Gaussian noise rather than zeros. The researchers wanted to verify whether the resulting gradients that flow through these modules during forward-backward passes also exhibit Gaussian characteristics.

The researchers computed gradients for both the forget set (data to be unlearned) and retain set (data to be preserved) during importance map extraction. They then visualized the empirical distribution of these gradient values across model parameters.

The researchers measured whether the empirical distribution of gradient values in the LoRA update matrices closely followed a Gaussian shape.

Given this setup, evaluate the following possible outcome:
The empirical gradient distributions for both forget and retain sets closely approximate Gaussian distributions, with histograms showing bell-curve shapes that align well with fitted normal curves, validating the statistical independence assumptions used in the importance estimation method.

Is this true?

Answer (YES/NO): YES